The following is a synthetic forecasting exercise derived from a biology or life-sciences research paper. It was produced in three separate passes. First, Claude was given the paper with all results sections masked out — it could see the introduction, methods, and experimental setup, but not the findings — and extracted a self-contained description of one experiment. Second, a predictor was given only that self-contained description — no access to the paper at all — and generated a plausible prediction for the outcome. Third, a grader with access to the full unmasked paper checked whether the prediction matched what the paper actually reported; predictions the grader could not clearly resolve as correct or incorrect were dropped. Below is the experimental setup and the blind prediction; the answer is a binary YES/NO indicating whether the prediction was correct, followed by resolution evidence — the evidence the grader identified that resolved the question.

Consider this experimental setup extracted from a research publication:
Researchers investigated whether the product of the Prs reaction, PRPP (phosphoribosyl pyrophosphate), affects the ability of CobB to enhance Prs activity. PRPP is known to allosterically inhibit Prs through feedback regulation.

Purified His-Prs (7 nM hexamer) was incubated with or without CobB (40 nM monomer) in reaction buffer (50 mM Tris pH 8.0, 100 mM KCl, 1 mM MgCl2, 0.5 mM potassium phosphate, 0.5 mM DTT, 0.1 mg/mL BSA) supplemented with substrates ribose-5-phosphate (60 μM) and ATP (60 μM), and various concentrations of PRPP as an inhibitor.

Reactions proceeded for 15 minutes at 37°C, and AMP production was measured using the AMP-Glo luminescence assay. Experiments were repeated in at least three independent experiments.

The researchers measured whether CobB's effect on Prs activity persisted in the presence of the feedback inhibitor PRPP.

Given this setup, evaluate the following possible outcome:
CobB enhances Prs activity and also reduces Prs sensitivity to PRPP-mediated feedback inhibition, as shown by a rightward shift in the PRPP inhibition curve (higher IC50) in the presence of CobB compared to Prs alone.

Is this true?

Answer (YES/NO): NO